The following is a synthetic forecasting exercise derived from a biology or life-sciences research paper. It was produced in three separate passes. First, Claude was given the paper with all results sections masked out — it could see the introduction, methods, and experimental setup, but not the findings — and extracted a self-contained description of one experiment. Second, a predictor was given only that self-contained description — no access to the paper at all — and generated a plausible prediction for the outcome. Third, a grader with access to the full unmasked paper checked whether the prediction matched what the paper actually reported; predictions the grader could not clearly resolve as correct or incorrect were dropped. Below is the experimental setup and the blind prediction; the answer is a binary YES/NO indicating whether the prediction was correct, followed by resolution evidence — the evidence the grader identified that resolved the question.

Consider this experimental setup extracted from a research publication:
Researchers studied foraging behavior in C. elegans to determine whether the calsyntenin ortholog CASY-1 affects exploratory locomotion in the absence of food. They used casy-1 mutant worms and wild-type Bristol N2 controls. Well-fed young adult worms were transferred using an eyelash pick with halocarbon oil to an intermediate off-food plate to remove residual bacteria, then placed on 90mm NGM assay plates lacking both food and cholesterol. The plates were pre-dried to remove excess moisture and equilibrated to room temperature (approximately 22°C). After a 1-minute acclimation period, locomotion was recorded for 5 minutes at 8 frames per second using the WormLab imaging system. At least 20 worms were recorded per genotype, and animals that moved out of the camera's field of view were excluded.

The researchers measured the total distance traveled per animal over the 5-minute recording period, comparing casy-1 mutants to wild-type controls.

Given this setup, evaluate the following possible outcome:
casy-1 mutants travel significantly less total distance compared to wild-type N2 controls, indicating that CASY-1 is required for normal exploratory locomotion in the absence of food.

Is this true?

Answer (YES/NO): YES